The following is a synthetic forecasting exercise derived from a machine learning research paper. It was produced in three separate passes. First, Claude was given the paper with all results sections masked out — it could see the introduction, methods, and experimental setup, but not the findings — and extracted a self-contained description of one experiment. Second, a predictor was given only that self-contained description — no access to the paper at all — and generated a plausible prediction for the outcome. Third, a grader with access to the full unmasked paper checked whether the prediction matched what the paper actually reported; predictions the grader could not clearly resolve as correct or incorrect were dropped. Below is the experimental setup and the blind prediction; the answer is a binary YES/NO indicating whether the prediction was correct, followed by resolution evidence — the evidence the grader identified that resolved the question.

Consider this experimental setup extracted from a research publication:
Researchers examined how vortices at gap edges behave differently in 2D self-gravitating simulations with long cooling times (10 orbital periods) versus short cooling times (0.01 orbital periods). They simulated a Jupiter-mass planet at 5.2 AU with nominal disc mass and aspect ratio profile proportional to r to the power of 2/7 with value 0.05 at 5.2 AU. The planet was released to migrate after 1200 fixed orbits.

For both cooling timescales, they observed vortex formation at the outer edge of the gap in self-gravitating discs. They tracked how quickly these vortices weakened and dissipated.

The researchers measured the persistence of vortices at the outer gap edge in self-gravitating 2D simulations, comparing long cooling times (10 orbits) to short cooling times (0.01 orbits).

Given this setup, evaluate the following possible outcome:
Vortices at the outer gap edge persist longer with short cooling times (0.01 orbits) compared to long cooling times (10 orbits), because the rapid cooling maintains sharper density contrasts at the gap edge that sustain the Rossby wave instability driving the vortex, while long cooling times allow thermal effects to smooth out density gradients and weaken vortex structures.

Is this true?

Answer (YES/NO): YES